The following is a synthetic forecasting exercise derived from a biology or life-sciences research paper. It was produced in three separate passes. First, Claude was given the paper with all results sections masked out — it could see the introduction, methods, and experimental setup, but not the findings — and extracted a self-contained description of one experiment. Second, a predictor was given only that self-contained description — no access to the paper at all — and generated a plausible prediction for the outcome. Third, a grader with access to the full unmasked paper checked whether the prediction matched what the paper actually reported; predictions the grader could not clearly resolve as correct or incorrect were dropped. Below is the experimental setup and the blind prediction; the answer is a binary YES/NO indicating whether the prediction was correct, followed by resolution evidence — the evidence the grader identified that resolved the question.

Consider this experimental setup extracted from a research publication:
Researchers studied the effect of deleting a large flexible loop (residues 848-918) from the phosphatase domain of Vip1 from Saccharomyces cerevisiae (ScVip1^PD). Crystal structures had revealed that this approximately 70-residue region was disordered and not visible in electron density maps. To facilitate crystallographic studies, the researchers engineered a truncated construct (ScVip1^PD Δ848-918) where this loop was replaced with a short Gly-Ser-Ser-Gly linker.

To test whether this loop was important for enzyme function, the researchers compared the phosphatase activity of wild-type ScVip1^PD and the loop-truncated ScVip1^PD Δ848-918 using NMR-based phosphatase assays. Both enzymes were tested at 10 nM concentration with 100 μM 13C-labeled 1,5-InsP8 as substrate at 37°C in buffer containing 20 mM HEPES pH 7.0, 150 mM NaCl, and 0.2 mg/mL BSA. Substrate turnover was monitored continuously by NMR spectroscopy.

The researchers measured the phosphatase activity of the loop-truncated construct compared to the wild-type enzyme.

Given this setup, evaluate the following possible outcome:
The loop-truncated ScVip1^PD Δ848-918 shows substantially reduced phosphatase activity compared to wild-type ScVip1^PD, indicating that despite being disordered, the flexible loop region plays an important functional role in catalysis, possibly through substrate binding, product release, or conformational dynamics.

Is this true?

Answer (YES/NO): NO